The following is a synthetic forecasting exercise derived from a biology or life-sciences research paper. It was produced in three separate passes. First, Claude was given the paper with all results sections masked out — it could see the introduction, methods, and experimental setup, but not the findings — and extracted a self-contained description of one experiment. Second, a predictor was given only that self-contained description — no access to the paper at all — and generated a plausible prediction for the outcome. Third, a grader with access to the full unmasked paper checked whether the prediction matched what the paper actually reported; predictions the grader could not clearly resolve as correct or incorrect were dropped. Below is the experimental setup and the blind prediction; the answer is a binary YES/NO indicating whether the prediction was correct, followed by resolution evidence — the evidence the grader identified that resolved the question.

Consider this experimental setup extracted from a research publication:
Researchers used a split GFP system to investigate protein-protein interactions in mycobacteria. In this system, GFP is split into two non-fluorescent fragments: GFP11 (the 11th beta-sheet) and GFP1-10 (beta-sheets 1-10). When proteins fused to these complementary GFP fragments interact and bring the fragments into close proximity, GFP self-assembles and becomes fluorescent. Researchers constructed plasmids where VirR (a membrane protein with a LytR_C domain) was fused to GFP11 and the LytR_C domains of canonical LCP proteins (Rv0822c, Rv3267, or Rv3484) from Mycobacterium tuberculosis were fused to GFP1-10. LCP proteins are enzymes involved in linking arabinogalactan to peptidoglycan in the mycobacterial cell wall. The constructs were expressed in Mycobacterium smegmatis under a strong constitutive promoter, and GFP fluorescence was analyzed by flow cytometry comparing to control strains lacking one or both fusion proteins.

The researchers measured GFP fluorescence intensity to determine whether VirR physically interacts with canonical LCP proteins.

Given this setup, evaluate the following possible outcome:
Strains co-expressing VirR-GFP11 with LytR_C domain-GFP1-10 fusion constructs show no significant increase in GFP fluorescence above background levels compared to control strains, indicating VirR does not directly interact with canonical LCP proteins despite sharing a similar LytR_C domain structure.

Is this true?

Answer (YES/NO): NO